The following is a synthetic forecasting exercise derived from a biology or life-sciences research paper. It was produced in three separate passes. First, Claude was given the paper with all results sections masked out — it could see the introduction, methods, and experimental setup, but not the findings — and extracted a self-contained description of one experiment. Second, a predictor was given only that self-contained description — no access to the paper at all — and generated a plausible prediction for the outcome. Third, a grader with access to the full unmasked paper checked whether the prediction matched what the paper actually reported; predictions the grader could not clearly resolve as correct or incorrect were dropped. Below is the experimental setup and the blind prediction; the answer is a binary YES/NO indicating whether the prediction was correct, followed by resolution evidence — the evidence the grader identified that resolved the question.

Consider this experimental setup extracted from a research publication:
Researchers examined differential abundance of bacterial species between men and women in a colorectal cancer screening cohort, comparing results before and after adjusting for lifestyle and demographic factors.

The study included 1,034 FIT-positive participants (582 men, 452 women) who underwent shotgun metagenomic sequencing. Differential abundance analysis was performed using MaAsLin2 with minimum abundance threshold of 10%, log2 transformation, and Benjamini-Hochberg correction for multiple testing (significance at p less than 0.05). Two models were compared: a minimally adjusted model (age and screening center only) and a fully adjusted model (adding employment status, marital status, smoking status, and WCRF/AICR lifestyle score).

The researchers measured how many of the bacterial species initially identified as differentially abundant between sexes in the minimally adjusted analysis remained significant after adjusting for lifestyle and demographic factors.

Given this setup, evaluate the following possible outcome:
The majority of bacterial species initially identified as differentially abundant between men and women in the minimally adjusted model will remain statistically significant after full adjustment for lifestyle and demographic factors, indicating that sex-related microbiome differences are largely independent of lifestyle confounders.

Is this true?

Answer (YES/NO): YES